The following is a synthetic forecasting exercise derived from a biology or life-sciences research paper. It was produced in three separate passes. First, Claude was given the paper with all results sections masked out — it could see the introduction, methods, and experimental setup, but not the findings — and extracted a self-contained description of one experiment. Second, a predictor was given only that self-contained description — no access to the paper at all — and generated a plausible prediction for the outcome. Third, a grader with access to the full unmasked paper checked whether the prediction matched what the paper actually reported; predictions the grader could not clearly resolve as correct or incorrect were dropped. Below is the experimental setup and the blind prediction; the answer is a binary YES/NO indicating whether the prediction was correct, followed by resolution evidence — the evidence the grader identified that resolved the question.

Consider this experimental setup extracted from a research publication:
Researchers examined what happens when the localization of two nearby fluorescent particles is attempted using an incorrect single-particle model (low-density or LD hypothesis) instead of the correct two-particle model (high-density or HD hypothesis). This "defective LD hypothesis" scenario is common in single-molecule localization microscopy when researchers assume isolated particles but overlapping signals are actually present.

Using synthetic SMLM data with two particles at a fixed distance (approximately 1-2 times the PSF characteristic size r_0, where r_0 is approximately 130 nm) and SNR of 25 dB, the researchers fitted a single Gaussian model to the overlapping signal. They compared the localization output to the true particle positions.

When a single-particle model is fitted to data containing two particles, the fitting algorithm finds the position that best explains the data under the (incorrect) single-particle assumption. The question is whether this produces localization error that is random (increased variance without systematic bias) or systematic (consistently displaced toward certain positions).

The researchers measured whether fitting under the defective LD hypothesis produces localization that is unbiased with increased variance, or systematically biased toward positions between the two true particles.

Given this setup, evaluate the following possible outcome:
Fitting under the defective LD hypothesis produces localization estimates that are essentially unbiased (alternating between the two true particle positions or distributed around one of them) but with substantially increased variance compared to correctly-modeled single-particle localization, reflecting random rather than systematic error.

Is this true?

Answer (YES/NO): NO